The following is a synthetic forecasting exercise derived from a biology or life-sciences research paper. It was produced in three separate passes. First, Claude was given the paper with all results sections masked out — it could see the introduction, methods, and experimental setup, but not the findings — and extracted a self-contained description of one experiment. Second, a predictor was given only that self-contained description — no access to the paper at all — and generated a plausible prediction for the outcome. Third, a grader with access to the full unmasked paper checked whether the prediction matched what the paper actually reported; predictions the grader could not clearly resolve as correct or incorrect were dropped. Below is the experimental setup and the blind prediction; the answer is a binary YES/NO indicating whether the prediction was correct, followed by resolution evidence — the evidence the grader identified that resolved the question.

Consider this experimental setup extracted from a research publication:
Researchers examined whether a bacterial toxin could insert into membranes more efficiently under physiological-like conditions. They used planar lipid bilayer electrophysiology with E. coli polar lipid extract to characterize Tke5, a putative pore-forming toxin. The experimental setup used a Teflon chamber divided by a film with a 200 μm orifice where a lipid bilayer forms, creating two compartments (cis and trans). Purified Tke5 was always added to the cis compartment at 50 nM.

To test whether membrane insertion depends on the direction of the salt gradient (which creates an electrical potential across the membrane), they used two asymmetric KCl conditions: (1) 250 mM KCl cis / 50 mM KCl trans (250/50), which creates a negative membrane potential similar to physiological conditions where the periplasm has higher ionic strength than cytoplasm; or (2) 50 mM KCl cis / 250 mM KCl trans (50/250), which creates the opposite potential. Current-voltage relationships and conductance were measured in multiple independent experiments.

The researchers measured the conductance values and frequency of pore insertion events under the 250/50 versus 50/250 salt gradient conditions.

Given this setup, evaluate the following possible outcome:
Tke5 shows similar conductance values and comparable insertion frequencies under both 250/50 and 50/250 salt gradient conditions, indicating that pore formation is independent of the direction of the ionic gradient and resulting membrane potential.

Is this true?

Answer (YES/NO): NO